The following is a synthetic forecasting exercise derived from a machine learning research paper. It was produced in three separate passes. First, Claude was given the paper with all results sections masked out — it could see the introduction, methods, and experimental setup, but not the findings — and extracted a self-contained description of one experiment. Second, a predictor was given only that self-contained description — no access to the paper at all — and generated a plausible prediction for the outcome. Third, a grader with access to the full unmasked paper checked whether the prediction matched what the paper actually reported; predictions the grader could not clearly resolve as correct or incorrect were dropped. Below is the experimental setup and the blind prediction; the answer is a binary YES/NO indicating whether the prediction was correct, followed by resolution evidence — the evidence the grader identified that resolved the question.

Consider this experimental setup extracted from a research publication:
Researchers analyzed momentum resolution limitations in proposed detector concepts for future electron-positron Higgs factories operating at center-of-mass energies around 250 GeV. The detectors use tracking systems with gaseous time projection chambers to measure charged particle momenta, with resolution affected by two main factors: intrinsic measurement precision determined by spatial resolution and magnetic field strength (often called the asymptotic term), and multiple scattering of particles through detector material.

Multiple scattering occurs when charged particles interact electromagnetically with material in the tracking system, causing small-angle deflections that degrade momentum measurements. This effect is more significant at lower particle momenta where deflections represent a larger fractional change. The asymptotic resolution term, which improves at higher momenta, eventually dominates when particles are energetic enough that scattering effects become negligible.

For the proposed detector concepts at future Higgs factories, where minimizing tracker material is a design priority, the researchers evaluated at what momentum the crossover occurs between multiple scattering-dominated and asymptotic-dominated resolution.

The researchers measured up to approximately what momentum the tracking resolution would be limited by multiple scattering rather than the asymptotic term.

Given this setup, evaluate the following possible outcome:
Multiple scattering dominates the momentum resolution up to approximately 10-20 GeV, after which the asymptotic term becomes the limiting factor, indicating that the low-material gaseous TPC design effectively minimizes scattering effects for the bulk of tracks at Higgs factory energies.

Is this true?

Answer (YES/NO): NO